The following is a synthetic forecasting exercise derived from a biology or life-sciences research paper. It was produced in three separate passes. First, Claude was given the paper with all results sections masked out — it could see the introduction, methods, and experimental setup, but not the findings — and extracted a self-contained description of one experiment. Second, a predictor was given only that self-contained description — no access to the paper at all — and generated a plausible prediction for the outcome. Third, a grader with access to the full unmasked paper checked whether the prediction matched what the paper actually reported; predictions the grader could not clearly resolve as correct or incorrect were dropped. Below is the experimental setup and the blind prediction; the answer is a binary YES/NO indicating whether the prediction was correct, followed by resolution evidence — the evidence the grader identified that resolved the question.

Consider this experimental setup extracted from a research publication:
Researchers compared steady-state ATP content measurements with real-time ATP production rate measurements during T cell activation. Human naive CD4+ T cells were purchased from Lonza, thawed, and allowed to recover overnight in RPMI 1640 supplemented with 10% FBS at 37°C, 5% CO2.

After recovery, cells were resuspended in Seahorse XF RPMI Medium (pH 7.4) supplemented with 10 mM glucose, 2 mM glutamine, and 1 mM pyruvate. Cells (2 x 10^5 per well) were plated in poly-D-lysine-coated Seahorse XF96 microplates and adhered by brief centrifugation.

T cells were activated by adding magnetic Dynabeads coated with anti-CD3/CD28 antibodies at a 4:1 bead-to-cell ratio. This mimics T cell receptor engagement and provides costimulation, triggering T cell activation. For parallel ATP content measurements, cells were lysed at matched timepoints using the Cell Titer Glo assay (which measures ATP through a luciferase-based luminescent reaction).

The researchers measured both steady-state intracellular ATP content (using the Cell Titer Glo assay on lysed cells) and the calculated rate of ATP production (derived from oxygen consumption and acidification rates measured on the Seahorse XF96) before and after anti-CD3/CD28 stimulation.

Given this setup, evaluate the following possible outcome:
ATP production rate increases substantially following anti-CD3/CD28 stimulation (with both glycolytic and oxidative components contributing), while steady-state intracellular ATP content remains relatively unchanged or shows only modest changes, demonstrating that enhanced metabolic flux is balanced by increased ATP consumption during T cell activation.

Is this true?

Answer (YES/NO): YES